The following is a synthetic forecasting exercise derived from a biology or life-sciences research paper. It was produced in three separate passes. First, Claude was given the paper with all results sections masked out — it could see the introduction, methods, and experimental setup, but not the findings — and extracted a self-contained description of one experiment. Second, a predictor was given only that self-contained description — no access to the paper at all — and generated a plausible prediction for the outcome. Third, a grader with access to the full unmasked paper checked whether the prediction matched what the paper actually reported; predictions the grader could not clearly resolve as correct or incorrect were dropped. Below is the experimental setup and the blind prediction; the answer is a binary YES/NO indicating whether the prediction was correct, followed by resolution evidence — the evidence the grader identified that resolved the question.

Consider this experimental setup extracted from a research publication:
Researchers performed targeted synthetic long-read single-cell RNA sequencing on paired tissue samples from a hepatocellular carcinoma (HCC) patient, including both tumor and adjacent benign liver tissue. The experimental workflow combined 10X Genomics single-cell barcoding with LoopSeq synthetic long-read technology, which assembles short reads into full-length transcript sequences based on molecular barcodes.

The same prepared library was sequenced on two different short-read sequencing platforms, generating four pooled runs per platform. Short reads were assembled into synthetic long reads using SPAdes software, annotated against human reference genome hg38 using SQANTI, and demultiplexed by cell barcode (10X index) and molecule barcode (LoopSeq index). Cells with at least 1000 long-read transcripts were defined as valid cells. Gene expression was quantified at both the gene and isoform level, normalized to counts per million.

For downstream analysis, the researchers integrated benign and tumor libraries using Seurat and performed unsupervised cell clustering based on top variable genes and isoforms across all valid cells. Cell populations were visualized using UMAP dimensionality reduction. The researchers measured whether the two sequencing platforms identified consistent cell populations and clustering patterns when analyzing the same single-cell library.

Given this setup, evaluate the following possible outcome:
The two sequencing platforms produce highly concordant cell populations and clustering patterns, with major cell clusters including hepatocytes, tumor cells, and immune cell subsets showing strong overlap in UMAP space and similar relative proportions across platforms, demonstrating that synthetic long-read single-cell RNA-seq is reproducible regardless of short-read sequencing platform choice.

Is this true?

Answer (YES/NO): NO